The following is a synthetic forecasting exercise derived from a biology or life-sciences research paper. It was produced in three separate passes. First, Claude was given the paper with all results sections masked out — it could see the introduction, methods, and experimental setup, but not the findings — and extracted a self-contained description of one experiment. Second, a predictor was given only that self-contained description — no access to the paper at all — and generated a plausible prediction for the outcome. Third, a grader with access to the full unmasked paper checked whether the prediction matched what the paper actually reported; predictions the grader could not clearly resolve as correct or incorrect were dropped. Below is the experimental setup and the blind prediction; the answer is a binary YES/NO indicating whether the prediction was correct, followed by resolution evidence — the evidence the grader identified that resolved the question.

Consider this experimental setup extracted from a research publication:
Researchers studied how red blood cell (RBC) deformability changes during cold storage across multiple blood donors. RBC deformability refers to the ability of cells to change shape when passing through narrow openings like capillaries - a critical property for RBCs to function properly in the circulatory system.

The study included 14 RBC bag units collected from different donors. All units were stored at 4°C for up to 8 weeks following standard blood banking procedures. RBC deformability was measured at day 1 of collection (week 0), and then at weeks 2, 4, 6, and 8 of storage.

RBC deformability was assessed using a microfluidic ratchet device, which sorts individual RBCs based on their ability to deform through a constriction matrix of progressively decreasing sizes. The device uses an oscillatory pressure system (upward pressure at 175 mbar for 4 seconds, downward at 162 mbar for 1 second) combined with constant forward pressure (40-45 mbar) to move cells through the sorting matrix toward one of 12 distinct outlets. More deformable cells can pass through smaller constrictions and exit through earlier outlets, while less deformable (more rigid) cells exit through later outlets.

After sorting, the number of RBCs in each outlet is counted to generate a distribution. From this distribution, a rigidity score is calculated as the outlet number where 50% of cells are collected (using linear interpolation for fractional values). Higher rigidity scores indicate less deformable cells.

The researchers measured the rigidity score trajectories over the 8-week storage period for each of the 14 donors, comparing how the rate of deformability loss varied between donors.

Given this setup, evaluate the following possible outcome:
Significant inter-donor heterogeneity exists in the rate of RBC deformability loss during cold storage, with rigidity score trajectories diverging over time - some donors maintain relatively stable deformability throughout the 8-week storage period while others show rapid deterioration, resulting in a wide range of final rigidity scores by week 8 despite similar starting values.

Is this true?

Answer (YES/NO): YES